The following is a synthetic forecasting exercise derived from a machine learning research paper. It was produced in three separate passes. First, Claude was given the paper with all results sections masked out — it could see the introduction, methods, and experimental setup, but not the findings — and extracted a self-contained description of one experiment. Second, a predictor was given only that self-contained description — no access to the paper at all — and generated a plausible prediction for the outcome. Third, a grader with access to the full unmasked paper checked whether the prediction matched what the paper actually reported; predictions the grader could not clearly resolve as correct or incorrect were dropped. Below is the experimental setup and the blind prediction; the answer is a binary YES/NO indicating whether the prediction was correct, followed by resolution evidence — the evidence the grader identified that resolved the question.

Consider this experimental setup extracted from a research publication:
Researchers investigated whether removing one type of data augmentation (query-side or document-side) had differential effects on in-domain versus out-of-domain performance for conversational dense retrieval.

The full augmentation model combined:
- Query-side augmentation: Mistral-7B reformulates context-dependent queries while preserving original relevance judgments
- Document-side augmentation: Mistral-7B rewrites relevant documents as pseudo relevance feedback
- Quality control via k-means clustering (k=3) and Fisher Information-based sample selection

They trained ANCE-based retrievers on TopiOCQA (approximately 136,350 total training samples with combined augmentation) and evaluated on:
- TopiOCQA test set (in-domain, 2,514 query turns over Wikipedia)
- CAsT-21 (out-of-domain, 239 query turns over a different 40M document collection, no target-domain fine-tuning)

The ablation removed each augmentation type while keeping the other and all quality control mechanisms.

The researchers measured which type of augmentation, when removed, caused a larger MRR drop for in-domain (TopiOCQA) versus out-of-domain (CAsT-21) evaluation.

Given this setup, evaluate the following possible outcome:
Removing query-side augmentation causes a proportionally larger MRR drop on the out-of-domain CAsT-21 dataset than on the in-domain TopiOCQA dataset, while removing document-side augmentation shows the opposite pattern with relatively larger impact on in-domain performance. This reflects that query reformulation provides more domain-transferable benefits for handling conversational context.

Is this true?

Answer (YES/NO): NO